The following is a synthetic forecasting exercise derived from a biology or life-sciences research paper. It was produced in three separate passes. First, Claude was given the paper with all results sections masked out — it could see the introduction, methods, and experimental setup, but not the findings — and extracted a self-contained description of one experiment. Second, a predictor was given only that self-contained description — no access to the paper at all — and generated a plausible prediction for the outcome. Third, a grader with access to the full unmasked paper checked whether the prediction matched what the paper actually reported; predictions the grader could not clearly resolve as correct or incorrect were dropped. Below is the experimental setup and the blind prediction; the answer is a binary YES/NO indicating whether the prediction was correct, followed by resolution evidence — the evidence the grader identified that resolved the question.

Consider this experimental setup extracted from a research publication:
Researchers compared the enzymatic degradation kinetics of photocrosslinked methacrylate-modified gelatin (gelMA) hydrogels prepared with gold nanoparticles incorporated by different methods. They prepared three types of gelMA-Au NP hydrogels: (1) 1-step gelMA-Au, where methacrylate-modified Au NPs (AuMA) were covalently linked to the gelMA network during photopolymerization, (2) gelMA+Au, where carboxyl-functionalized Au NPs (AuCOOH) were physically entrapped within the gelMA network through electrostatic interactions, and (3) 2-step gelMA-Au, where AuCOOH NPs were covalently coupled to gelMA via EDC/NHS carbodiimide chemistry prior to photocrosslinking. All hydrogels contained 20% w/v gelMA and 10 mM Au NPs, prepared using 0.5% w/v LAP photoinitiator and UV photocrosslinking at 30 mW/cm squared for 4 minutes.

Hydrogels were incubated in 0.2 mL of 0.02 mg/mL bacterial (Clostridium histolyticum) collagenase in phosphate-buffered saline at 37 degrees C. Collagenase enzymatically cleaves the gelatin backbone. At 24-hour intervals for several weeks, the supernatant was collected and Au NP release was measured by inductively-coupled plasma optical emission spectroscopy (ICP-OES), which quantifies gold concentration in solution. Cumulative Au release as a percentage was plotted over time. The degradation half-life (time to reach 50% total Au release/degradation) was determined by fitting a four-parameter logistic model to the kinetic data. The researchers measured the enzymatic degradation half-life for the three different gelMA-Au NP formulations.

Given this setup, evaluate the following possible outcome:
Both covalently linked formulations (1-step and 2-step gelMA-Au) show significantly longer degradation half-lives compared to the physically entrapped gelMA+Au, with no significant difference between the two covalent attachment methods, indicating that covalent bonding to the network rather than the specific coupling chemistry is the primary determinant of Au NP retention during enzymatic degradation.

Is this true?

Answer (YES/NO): NO